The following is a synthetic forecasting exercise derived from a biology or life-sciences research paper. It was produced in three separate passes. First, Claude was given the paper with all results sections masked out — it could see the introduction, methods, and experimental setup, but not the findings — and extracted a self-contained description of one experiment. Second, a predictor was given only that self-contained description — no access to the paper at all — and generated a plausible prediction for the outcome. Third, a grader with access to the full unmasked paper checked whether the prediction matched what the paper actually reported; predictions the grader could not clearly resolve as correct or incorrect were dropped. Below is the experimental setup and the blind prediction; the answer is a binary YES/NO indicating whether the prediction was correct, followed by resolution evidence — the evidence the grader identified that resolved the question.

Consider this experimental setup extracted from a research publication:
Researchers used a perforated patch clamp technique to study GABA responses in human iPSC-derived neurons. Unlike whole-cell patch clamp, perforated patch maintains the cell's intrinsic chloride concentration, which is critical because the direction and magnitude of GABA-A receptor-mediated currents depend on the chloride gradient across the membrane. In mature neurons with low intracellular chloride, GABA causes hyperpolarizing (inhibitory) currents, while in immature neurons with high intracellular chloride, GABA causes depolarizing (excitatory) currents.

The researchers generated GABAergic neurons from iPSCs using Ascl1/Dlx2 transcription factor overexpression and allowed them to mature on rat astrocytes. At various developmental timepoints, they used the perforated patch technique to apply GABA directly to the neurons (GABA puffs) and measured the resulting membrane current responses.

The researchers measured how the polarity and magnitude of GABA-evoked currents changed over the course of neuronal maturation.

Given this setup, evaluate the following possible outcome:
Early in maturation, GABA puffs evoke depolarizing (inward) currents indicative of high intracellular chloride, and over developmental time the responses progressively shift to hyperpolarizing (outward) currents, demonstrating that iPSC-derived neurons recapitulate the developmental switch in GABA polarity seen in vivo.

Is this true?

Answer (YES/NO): NO